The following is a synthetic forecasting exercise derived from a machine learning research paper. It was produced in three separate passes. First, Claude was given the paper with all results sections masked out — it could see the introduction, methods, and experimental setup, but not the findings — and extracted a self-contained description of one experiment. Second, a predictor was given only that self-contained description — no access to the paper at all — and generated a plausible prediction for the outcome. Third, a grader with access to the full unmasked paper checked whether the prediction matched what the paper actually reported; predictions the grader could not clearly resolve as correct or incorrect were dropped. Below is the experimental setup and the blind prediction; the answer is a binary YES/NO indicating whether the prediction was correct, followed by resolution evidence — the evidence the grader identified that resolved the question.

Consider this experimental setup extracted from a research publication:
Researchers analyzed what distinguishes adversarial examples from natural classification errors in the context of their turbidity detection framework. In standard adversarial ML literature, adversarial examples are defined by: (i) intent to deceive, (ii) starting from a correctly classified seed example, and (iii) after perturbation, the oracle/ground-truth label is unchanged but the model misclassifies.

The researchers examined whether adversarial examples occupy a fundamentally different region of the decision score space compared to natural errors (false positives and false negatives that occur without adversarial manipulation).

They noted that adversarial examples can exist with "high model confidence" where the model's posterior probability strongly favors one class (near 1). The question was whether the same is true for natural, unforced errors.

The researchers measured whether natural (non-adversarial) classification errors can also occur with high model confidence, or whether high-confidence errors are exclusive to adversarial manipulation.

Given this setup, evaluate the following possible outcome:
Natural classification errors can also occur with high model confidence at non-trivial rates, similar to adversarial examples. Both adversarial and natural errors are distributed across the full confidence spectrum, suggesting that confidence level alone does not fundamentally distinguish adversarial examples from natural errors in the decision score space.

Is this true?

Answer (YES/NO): NO